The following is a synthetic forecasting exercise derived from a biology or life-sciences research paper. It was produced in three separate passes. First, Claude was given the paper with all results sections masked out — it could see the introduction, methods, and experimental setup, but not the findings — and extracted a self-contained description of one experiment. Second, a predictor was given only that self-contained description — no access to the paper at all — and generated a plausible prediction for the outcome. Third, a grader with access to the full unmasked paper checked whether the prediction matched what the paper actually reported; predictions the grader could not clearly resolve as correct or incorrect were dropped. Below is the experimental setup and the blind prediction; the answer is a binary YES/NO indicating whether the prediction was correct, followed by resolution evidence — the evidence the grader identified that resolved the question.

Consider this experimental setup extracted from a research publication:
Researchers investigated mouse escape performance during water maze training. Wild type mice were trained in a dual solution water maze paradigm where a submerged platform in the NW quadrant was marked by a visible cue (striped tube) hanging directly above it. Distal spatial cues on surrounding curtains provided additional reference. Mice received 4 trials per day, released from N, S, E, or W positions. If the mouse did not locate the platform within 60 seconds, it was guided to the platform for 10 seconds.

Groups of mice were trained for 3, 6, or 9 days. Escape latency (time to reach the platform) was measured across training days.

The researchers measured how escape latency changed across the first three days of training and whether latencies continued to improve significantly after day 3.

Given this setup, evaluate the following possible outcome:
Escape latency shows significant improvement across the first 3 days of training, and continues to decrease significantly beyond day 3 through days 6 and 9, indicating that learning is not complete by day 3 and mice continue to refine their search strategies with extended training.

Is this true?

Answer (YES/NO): NO